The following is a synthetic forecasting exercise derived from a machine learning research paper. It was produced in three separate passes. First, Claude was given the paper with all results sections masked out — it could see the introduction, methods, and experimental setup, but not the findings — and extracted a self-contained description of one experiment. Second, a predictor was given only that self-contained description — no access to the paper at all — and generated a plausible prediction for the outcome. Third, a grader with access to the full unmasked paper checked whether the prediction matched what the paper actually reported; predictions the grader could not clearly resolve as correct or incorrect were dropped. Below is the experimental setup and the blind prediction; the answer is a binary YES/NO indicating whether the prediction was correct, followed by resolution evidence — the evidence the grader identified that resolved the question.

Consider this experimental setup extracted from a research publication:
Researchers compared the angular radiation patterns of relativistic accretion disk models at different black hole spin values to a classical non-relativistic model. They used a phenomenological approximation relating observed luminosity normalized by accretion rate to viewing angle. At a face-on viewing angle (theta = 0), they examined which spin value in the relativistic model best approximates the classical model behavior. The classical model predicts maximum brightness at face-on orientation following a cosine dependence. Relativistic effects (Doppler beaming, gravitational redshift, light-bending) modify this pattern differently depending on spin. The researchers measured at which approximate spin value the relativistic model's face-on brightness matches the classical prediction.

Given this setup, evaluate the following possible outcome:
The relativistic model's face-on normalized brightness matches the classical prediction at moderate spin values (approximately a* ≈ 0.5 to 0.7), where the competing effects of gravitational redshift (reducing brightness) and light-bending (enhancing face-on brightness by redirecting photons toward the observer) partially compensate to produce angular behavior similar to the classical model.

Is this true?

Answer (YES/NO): NO